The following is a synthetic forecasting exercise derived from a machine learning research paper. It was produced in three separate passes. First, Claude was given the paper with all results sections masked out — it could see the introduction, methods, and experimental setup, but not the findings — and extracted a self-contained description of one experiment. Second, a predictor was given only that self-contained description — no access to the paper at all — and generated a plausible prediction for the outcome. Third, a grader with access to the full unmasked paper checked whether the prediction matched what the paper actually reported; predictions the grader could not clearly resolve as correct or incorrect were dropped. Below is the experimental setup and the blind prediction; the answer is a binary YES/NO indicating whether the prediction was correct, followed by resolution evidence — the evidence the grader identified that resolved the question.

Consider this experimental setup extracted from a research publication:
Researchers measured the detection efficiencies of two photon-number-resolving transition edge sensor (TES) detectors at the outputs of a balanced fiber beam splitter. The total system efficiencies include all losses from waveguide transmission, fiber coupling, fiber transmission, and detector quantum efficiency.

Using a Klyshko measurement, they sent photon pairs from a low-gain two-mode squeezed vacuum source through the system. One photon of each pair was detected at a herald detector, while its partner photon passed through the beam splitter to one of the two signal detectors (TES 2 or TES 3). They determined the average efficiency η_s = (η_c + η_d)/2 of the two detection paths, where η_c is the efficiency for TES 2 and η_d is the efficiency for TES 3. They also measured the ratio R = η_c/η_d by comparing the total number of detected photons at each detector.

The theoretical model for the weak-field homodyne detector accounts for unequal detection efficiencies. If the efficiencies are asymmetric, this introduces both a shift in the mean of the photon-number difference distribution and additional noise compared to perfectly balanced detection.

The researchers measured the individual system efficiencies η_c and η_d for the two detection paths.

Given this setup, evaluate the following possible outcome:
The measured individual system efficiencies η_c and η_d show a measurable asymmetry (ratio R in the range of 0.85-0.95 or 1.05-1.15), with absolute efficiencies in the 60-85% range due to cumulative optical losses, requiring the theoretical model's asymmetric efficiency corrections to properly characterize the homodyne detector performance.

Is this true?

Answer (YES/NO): NO